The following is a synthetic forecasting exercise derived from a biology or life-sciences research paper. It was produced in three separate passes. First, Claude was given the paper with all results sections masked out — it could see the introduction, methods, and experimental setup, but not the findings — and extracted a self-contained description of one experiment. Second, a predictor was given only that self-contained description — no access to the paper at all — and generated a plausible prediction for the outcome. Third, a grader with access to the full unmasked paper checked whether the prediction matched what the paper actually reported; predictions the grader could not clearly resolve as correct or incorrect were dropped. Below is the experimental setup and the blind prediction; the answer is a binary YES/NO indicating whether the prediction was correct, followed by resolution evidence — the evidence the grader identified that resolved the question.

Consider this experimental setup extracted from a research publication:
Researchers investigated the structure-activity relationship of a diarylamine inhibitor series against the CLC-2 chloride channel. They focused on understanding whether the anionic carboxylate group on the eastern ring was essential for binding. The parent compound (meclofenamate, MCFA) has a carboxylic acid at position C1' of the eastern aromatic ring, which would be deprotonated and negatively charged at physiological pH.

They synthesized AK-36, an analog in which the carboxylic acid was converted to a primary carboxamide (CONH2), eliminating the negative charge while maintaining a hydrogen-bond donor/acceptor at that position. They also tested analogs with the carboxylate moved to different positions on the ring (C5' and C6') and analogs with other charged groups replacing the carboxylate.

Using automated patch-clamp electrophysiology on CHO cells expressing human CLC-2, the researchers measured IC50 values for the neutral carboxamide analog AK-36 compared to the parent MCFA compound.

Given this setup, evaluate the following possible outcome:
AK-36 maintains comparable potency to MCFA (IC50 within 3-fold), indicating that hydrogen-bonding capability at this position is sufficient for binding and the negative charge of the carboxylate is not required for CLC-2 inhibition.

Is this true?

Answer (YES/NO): YES